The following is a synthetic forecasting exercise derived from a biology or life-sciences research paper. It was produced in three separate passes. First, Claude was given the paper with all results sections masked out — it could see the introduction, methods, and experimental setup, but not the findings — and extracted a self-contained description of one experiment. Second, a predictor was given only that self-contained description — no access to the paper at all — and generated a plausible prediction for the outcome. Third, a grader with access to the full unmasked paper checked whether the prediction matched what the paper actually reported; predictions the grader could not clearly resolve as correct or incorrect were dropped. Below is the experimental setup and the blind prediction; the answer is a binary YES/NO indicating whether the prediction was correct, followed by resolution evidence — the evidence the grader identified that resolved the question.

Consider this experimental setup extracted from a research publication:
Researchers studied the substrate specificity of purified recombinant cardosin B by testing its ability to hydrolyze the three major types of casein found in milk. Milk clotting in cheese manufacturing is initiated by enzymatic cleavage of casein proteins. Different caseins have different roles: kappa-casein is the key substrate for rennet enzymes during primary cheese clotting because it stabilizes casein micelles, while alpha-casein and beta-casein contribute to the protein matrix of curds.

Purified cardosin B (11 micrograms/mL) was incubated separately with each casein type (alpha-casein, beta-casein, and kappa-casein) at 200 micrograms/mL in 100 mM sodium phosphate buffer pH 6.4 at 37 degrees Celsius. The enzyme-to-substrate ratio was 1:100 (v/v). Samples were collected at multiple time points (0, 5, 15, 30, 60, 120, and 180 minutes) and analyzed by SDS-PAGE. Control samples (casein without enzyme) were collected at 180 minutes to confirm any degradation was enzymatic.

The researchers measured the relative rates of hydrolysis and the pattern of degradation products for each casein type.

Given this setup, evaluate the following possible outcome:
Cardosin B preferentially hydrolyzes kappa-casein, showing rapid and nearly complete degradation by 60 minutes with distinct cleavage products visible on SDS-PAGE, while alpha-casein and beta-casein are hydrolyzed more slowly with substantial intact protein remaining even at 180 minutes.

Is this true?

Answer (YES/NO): NO